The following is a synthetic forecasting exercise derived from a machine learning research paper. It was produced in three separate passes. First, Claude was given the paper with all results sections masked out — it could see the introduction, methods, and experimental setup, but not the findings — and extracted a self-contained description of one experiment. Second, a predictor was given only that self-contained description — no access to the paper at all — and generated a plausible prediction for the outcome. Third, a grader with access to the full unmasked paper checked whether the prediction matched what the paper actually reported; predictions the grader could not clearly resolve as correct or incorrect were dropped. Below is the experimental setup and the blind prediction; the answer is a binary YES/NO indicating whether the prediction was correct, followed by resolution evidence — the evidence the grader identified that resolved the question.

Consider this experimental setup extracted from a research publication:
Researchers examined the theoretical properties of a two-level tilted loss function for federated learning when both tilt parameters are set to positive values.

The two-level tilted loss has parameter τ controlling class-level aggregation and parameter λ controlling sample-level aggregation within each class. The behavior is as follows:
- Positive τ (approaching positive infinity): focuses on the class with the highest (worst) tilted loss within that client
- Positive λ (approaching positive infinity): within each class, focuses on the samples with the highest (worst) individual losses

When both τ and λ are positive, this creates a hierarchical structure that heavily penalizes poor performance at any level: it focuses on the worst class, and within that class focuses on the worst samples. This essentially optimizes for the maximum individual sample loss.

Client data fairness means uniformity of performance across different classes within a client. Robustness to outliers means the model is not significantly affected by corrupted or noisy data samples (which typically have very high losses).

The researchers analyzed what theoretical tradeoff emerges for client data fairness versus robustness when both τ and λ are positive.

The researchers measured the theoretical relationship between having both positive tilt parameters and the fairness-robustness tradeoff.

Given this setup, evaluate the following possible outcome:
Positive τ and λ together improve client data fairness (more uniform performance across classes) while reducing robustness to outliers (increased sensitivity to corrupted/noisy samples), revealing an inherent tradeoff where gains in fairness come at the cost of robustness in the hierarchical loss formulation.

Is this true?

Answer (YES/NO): YES